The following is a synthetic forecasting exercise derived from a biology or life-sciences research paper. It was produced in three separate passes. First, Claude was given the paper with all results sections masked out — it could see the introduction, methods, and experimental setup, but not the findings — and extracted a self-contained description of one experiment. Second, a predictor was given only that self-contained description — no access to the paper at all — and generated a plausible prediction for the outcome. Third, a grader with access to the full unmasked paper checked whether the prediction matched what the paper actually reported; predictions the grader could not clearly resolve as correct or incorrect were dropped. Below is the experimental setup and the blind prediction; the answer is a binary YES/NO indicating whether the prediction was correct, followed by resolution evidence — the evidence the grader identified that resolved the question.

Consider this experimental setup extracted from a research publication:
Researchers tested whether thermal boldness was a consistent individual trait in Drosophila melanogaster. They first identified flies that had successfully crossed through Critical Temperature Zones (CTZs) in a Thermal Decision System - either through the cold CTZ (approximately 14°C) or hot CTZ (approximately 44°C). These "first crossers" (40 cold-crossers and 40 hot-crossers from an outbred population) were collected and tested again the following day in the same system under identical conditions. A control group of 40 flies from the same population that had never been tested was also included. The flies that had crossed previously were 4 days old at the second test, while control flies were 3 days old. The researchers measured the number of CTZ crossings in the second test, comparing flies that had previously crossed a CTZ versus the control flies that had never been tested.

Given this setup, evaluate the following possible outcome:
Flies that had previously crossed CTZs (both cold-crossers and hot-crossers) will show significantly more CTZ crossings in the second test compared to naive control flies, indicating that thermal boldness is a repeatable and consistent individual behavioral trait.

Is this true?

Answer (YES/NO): YES